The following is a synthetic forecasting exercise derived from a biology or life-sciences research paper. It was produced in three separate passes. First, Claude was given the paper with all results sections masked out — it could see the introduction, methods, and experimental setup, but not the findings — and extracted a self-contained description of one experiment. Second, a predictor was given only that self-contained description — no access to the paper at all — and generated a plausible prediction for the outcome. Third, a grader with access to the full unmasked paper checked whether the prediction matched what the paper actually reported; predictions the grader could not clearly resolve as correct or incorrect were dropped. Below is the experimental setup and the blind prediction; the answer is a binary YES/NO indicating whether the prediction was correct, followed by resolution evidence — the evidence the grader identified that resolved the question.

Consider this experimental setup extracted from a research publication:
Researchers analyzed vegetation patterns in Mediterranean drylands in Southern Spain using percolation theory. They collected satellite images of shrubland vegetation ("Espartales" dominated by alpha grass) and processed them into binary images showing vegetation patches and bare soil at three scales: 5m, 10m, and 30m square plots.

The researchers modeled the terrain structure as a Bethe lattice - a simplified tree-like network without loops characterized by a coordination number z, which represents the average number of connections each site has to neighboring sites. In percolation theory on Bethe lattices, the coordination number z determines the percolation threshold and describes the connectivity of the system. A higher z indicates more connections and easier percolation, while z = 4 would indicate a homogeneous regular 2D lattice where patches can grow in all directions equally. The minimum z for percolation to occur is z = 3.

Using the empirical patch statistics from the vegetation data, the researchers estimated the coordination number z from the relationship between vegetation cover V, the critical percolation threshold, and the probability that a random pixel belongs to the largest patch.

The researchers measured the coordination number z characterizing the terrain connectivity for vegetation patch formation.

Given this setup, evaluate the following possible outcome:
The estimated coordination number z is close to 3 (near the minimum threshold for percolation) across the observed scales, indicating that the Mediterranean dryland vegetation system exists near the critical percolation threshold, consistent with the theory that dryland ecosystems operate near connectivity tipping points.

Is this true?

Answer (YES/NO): NO